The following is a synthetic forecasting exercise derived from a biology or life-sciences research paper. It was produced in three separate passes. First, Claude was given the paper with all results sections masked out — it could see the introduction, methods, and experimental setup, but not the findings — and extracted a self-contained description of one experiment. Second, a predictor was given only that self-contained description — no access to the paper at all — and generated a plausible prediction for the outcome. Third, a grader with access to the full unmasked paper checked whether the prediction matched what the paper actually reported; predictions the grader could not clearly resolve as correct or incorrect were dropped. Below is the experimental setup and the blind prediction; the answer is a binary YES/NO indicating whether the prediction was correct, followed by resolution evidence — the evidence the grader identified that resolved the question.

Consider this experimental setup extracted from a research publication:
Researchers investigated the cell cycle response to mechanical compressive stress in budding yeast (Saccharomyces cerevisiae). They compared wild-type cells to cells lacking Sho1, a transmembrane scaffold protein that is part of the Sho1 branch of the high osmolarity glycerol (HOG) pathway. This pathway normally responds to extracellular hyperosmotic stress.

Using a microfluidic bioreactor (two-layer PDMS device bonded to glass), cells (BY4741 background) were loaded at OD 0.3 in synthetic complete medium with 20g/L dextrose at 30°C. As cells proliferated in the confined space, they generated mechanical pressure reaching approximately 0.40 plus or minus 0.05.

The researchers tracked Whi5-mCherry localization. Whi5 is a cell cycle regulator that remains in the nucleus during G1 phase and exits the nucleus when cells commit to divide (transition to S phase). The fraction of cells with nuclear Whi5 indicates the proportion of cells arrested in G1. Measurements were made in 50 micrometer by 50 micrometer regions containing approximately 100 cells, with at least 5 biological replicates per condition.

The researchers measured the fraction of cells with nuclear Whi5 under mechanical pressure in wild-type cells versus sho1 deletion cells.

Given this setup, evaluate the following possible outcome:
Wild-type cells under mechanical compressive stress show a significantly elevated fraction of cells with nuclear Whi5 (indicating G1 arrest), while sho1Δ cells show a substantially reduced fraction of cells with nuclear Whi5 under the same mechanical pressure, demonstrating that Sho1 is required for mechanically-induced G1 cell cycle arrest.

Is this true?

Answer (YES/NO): YES